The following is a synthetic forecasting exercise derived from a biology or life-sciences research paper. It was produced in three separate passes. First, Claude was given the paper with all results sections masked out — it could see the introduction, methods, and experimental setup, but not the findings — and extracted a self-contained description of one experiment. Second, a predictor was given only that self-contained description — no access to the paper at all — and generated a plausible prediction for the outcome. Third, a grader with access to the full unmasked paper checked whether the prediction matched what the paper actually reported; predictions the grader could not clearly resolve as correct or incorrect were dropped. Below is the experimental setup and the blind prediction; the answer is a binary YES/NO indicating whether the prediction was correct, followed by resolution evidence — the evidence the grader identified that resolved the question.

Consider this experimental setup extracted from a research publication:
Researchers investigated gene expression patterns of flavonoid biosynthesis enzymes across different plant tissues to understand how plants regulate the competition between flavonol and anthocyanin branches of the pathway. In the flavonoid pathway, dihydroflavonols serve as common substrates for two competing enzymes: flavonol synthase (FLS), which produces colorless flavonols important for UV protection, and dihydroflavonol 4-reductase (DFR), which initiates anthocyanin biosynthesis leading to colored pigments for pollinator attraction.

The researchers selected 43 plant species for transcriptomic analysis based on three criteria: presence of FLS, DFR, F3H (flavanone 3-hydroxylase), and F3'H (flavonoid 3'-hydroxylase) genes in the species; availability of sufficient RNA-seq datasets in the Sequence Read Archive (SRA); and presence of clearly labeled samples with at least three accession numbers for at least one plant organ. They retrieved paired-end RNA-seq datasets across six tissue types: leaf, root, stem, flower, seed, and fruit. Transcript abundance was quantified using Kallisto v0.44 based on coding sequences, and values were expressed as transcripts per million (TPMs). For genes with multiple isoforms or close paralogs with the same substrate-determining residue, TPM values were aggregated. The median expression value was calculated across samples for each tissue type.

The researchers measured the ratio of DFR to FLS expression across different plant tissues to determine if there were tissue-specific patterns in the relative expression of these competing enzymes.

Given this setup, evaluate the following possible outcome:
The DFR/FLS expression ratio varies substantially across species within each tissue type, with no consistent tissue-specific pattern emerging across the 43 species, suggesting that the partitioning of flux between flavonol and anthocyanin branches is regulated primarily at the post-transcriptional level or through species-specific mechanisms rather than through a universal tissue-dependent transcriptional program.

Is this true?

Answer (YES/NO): NO